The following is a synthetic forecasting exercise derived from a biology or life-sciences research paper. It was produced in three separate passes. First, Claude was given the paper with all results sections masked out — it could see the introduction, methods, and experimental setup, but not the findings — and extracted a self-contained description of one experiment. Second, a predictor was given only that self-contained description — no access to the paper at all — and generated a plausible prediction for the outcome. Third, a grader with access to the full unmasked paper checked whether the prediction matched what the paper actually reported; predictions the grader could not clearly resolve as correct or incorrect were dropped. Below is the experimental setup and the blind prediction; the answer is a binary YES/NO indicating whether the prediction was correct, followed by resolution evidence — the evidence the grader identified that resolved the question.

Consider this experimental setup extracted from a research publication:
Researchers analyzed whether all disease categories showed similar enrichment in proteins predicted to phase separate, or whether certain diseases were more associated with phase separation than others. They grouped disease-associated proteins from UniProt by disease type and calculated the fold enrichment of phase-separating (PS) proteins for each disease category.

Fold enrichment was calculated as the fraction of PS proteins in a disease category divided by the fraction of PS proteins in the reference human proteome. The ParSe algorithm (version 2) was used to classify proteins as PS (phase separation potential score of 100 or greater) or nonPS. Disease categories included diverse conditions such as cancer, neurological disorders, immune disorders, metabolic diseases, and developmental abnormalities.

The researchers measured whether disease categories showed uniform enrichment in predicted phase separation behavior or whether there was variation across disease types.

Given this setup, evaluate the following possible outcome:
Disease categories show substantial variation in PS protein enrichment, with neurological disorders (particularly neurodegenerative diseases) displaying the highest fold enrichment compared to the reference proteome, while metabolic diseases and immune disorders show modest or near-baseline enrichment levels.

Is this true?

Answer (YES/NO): NO